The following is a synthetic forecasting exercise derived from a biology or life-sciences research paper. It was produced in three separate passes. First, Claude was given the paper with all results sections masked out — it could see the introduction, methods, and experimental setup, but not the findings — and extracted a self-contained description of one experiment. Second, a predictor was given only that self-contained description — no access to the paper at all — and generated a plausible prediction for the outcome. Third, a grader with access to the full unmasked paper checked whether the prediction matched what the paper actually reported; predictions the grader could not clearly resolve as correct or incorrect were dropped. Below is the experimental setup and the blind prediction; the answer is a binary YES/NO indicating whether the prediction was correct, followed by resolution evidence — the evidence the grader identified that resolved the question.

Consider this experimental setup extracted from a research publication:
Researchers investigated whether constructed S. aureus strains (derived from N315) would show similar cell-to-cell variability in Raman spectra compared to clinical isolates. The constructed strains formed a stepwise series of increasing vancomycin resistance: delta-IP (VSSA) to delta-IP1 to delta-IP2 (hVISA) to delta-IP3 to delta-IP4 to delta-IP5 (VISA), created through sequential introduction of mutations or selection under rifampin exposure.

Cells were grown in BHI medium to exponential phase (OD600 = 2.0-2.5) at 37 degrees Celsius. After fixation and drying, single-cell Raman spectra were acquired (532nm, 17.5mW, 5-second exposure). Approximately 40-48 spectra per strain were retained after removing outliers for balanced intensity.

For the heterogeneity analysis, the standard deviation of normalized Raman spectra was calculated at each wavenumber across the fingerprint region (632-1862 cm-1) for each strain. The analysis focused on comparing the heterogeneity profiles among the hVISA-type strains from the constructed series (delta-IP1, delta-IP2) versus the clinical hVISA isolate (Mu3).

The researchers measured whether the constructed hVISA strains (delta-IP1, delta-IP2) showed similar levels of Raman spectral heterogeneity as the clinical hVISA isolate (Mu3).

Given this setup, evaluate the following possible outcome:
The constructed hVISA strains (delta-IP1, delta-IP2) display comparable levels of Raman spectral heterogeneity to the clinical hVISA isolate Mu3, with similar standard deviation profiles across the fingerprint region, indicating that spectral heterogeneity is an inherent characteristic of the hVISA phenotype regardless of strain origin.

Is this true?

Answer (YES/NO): NO